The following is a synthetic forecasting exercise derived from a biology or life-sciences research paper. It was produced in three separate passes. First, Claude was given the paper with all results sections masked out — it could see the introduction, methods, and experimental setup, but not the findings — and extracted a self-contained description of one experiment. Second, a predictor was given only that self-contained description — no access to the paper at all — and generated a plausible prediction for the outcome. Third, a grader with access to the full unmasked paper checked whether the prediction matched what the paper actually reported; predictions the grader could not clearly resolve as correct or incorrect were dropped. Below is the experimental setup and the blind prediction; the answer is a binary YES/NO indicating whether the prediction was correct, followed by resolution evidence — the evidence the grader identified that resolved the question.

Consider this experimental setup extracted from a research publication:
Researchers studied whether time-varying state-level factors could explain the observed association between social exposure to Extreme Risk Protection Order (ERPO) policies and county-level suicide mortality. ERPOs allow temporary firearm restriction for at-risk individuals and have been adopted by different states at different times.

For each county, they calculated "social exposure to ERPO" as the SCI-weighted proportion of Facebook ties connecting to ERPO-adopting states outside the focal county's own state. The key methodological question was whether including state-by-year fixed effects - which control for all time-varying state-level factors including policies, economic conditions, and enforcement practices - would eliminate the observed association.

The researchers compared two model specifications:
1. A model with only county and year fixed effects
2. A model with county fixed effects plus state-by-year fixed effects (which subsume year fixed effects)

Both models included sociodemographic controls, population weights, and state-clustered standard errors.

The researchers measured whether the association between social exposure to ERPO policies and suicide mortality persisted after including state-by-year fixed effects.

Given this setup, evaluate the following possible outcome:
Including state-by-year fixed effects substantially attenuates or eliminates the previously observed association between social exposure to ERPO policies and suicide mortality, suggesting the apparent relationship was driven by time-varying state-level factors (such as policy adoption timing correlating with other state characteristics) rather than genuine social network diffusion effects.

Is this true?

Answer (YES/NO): NO